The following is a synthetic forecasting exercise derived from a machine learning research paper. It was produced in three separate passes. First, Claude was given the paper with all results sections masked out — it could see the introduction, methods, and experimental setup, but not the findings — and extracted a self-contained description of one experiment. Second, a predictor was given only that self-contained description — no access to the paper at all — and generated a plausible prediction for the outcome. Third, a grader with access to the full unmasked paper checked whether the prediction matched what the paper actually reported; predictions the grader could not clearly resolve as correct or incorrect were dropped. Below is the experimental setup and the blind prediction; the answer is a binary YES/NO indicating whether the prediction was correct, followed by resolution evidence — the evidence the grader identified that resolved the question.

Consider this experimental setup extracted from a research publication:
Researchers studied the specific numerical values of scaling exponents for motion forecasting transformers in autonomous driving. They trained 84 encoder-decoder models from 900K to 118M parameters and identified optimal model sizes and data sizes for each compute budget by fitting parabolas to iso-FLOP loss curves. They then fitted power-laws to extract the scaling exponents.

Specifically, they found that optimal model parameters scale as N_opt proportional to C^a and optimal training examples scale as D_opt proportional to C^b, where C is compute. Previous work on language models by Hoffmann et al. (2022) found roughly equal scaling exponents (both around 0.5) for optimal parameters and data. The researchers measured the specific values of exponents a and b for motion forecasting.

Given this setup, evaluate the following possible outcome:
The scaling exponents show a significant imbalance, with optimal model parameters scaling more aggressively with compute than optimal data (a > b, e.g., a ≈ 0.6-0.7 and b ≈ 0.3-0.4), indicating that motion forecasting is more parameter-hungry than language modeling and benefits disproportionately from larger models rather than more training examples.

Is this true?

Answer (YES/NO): NO